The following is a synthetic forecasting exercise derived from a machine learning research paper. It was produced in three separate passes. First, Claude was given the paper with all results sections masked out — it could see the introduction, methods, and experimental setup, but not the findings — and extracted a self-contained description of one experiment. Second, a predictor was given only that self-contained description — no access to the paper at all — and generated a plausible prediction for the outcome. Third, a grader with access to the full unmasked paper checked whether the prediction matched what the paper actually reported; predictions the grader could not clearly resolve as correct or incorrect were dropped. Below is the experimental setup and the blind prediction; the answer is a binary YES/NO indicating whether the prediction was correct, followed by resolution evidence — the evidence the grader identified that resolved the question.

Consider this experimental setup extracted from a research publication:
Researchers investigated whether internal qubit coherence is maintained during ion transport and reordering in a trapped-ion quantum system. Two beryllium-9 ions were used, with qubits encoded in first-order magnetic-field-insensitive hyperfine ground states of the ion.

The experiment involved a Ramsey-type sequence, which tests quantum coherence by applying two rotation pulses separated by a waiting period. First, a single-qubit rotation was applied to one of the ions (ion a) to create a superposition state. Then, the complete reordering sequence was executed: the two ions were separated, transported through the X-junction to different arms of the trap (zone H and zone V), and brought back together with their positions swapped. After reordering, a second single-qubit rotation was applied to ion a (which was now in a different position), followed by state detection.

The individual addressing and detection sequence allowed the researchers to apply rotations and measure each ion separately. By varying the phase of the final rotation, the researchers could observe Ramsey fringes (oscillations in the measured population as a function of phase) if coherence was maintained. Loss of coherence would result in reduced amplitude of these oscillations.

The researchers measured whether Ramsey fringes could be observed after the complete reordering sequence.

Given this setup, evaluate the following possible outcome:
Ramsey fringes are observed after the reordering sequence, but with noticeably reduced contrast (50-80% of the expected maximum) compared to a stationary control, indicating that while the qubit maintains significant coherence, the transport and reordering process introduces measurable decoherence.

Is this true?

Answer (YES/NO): NO